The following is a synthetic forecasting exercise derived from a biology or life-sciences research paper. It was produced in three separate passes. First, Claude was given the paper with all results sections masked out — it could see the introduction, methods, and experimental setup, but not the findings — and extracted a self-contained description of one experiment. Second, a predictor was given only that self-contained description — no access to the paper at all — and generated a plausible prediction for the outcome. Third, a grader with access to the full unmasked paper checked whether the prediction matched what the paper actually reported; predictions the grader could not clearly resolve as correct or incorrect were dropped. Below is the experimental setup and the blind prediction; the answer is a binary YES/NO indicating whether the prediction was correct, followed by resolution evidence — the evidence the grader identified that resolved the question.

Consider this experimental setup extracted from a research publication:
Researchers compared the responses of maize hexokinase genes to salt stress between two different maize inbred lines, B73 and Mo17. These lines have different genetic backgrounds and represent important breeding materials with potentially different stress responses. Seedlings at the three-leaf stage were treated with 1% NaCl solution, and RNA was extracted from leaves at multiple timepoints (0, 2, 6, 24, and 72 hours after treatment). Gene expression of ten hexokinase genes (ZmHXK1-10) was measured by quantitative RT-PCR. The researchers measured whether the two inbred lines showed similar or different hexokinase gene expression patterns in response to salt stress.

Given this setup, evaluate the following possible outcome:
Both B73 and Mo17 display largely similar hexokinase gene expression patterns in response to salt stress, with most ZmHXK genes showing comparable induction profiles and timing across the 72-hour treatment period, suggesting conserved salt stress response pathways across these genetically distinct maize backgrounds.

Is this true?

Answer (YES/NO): YES